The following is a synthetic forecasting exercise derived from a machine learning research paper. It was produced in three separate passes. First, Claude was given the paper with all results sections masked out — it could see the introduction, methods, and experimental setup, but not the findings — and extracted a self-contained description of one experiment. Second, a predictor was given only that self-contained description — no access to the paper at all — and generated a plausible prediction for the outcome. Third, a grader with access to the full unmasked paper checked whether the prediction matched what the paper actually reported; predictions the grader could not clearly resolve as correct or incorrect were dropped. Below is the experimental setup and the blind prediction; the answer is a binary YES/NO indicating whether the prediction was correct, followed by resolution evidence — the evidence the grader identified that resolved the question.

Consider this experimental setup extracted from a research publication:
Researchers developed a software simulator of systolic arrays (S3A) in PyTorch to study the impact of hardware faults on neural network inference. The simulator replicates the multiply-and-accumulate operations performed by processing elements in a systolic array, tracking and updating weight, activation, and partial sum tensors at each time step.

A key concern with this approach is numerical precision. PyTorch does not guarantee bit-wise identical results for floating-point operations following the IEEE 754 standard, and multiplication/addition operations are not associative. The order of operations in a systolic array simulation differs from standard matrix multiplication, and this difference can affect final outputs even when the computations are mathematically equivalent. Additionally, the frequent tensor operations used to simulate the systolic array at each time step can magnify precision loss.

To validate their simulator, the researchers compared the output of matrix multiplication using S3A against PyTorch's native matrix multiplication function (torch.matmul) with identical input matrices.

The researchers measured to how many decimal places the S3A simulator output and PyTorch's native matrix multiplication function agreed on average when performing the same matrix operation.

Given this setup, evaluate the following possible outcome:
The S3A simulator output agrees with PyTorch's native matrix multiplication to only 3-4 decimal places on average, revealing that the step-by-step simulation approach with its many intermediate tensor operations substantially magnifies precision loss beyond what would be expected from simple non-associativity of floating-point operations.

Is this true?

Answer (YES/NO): NO